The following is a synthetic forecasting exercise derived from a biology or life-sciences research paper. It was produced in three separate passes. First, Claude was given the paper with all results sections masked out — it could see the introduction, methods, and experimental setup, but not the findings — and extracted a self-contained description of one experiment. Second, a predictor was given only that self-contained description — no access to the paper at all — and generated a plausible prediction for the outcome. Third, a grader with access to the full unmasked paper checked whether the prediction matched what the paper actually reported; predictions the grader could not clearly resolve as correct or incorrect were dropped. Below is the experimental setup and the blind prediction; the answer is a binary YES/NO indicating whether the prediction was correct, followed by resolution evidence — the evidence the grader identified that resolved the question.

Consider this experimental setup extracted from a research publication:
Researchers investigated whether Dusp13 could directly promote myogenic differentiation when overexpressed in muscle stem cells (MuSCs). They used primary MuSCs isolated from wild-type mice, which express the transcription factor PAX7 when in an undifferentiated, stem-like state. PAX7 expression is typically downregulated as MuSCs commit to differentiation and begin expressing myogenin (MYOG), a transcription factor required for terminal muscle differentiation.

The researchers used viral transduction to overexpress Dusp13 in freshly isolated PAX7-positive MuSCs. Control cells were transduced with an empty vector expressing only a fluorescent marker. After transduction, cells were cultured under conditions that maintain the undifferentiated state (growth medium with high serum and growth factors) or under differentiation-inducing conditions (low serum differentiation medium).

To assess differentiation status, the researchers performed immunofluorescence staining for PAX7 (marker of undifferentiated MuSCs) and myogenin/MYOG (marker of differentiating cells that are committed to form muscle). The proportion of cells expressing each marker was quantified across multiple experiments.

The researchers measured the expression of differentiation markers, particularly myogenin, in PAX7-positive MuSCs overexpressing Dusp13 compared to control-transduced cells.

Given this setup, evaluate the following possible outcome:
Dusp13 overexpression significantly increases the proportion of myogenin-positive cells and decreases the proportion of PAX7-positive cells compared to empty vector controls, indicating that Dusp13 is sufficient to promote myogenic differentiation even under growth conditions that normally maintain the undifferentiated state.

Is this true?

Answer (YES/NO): NO